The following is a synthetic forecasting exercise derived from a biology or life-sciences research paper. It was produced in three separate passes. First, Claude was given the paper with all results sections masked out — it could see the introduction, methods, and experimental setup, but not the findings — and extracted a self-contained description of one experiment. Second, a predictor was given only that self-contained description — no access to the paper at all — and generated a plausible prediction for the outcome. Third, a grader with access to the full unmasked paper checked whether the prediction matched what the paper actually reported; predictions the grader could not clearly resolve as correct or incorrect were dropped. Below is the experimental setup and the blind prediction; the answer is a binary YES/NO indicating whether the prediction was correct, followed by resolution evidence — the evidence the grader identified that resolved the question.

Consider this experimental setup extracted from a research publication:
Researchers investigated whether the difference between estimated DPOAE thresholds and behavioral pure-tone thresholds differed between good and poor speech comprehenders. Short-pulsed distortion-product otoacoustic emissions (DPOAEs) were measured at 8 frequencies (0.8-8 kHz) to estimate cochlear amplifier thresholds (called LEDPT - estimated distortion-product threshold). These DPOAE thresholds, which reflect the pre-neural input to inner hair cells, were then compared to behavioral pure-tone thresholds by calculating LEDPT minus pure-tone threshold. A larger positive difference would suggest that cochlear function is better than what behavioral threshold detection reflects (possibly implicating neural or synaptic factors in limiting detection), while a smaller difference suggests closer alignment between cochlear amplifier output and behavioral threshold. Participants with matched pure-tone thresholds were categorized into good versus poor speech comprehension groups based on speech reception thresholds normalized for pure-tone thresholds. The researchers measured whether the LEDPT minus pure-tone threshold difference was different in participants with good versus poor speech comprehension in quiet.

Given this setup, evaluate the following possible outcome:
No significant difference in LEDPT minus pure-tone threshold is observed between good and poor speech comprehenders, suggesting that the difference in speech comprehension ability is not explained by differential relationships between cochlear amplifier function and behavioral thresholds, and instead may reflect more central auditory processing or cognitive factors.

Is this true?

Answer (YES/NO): NO